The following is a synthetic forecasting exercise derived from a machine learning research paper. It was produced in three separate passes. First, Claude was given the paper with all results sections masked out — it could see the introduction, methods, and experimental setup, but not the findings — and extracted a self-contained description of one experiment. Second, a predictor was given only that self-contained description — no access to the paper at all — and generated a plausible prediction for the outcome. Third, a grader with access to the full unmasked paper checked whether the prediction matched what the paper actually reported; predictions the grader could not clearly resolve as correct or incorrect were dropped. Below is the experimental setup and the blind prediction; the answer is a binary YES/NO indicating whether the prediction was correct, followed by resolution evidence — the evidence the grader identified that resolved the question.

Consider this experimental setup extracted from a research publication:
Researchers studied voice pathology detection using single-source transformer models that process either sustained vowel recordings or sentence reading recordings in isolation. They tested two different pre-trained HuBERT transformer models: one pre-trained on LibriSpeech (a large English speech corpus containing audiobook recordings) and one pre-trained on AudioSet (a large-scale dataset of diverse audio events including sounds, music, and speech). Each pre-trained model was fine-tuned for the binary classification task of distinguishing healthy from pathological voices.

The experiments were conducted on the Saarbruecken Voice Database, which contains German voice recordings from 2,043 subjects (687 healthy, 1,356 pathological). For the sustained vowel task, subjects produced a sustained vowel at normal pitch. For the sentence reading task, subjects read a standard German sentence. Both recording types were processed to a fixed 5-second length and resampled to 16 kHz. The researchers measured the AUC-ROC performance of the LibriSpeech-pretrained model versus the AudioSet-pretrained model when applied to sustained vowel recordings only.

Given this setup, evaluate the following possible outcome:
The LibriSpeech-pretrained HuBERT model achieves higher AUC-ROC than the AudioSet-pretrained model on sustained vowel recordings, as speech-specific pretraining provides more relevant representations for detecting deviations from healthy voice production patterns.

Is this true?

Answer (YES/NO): NO